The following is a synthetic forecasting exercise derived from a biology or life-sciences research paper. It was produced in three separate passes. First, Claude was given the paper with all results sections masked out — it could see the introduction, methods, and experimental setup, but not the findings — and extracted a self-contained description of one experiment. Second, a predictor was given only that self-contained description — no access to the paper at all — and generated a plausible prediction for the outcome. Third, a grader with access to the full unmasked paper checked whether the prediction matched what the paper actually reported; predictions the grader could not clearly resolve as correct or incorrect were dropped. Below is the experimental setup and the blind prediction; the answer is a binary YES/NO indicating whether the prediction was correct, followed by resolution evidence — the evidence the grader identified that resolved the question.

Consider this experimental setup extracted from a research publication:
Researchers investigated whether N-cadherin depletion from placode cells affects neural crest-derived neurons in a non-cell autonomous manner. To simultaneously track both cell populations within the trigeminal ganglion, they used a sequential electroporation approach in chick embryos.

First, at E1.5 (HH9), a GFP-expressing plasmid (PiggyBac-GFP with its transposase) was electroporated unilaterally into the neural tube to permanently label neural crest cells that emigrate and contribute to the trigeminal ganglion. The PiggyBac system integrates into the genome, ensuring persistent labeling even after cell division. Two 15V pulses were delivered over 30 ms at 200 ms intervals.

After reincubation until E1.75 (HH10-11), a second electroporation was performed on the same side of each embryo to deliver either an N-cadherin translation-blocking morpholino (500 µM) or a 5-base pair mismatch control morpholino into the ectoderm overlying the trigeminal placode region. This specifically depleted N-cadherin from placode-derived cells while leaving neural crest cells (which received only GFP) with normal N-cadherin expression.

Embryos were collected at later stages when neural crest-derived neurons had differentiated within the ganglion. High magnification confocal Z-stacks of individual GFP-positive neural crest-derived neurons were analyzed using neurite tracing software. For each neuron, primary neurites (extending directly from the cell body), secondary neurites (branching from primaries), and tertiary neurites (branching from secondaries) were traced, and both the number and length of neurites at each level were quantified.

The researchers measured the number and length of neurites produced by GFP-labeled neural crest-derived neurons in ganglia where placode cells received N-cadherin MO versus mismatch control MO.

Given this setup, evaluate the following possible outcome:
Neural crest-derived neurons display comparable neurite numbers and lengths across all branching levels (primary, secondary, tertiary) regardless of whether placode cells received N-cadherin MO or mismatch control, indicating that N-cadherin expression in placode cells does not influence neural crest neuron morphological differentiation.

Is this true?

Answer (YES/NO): NO